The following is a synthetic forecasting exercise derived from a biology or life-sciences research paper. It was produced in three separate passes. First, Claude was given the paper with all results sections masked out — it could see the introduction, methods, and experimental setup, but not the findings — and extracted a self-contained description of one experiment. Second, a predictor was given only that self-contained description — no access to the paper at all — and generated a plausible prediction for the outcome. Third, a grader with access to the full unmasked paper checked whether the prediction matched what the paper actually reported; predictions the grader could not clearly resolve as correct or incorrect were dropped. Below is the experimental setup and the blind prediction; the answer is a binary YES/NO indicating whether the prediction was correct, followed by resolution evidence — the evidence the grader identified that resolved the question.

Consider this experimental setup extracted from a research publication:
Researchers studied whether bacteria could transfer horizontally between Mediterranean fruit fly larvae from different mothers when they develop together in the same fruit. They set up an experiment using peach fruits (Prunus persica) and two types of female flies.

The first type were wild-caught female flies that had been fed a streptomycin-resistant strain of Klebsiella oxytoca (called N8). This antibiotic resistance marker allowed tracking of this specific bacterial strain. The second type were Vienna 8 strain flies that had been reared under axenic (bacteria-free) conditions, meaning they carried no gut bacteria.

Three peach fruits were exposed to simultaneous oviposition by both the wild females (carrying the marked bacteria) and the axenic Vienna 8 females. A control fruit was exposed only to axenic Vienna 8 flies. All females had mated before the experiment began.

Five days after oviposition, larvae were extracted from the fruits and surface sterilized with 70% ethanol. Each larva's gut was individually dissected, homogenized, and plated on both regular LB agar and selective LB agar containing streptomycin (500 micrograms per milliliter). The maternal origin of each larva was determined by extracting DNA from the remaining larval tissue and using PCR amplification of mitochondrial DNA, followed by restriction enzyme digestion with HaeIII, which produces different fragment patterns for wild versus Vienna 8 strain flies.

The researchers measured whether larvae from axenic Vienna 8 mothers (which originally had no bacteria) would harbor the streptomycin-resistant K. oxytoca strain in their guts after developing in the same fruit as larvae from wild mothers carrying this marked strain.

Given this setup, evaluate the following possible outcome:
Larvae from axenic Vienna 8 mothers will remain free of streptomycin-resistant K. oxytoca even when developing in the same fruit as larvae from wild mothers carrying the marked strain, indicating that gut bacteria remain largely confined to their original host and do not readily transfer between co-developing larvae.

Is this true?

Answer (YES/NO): NO